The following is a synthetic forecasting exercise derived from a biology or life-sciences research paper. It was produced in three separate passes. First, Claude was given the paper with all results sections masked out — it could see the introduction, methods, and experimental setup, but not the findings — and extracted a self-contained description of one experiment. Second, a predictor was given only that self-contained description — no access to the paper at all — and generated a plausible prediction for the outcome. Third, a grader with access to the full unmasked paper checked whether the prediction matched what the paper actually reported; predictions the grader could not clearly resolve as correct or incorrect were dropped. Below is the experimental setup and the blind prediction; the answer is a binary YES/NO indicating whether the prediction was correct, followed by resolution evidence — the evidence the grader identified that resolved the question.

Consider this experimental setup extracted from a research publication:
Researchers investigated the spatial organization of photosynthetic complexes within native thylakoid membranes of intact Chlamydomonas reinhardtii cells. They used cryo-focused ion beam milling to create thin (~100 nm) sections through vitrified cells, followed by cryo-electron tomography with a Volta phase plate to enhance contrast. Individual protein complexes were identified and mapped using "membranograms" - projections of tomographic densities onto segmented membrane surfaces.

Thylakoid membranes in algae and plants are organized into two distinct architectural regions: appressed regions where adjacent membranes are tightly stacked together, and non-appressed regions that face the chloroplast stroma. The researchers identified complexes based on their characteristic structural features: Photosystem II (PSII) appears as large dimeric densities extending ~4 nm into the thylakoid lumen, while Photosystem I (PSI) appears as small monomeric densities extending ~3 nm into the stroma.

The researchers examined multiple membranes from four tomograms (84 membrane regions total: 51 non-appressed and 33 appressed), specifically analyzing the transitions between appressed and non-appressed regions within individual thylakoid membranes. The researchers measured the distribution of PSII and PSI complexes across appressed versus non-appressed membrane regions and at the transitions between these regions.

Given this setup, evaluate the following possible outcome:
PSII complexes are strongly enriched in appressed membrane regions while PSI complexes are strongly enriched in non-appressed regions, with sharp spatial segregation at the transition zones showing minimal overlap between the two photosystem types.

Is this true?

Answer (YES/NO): YES